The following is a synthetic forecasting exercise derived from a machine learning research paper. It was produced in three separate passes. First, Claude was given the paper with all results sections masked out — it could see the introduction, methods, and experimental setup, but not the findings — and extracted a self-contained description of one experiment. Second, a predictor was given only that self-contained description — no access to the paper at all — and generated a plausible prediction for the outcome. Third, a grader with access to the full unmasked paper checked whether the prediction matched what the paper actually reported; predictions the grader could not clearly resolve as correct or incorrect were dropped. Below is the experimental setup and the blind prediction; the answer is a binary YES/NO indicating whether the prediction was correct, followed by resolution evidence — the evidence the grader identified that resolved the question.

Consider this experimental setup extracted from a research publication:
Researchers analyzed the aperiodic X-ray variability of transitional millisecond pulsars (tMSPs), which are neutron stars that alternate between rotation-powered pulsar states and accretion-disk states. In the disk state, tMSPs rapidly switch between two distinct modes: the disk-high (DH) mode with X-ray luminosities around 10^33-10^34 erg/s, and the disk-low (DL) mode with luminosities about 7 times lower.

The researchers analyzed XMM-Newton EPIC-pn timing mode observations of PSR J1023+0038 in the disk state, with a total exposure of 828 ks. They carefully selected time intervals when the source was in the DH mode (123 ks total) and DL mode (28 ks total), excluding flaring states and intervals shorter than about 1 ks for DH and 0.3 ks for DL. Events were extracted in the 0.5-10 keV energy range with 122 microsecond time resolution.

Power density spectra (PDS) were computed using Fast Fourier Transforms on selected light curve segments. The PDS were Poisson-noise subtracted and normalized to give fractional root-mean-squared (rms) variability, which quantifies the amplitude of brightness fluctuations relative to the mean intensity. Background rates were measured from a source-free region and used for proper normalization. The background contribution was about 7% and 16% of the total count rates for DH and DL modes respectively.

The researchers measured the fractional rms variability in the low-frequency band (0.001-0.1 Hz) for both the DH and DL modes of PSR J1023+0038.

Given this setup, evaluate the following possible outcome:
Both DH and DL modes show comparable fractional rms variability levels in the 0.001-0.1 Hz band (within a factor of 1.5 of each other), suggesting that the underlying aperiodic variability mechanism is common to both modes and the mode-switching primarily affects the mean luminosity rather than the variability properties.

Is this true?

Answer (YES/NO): NO